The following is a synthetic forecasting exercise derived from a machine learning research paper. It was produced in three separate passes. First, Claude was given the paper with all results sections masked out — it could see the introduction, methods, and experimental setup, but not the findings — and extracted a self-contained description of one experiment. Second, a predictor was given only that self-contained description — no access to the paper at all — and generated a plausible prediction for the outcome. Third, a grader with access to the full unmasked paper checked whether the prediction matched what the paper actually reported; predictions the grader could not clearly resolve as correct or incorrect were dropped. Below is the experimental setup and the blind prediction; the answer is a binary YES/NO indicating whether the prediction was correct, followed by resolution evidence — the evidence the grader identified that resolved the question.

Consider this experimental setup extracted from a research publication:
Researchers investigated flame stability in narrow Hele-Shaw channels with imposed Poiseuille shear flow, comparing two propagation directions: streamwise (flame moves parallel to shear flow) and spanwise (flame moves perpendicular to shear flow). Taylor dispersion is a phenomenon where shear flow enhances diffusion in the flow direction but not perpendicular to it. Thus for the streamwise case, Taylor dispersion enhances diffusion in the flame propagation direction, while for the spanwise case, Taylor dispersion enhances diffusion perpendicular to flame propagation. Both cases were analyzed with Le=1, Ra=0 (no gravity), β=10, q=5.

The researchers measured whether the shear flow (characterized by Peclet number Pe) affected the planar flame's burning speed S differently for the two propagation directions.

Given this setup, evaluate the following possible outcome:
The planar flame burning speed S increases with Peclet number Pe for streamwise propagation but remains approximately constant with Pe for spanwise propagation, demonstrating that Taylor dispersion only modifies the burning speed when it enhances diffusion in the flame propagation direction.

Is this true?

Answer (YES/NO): YES